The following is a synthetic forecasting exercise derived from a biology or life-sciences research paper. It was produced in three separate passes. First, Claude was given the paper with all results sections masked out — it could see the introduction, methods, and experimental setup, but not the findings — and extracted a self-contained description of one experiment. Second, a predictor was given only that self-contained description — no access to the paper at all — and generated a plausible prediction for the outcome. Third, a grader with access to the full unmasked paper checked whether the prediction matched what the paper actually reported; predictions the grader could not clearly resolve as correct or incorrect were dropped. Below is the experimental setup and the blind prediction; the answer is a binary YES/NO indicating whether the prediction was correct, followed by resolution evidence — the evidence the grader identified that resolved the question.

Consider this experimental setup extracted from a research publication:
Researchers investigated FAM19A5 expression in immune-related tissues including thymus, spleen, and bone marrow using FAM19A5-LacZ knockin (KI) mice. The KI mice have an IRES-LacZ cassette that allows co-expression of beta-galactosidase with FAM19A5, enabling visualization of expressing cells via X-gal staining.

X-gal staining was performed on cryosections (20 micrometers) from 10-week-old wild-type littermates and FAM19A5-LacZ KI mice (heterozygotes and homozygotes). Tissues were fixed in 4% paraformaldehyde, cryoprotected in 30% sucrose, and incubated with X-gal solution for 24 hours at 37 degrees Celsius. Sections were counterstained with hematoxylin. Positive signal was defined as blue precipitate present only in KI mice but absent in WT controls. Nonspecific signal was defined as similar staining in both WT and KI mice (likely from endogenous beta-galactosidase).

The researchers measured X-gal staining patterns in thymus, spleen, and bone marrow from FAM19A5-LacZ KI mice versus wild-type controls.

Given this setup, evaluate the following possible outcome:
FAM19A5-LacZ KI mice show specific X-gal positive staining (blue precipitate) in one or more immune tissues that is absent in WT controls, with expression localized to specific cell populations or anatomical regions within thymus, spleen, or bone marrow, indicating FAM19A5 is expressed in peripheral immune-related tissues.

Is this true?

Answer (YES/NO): NO